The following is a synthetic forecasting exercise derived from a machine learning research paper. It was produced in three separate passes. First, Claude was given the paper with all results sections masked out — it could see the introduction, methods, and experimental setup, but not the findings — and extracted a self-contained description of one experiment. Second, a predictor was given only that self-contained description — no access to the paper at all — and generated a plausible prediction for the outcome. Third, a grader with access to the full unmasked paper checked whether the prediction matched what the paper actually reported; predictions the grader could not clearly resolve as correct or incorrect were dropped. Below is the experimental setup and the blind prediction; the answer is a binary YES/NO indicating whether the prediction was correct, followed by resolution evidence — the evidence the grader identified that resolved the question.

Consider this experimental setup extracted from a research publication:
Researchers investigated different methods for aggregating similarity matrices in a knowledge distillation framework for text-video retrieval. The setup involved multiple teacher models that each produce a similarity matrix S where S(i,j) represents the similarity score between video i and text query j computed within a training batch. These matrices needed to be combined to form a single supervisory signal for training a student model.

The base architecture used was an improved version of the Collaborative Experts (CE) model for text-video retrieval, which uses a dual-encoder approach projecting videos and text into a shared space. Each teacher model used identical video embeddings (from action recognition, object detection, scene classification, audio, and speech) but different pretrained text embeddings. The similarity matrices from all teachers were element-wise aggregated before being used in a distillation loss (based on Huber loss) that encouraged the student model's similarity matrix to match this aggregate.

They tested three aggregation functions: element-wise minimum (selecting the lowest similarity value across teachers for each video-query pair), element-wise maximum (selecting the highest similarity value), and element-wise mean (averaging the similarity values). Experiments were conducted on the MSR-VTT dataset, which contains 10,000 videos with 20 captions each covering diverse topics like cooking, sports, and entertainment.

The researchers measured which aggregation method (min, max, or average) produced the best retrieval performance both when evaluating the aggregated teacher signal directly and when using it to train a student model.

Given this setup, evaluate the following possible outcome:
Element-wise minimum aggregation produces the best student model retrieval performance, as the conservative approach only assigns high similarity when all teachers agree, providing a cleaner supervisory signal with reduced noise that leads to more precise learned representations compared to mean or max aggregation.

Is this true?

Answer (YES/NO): NO